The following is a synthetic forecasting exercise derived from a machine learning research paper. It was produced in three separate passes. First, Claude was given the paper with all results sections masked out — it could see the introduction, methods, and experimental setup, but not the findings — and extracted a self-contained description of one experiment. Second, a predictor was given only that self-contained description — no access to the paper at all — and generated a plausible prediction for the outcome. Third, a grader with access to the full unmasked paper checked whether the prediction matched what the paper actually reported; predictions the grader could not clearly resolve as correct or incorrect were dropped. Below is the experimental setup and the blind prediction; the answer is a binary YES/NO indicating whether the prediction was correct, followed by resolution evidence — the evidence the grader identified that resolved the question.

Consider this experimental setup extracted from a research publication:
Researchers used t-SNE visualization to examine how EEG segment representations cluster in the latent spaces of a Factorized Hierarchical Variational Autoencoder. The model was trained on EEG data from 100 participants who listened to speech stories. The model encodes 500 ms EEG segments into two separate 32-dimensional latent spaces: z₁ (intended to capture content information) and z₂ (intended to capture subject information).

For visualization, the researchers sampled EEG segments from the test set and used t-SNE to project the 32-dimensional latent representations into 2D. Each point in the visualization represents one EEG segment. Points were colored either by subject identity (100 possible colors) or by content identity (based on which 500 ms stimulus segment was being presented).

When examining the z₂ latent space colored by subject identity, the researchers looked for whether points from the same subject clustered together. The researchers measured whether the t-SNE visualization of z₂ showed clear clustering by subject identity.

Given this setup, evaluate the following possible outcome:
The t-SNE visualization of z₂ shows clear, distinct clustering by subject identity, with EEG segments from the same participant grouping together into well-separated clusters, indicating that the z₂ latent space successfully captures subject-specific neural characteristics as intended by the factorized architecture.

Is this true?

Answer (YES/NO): YES